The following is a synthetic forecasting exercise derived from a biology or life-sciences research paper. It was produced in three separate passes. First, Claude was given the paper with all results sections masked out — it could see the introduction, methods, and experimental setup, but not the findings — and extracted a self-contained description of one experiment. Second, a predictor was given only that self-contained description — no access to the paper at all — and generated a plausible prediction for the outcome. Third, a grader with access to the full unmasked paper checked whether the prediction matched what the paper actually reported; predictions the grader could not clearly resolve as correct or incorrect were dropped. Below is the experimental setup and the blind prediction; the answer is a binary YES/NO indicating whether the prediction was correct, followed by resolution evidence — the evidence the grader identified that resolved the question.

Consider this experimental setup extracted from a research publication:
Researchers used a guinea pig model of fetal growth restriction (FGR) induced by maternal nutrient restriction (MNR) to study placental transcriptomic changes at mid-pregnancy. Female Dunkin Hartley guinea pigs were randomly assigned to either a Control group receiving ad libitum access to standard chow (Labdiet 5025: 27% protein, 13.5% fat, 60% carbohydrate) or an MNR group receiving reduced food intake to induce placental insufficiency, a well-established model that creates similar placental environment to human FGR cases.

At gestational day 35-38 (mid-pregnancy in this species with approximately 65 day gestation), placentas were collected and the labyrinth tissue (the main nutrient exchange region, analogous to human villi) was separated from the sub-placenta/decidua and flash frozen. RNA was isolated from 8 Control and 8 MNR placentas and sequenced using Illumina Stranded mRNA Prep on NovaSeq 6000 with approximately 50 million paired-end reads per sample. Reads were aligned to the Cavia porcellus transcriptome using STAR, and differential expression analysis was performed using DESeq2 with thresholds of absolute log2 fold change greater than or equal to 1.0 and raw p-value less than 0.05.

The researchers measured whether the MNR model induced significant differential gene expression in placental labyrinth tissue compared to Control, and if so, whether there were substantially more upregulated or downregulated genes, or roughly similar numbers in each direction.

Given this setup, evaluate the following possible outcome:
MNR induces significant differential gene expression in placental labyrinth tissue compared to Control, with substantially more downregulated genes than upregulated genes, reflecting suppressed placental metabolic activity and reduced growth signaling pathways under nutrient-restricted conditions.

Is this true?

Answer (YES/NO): YES